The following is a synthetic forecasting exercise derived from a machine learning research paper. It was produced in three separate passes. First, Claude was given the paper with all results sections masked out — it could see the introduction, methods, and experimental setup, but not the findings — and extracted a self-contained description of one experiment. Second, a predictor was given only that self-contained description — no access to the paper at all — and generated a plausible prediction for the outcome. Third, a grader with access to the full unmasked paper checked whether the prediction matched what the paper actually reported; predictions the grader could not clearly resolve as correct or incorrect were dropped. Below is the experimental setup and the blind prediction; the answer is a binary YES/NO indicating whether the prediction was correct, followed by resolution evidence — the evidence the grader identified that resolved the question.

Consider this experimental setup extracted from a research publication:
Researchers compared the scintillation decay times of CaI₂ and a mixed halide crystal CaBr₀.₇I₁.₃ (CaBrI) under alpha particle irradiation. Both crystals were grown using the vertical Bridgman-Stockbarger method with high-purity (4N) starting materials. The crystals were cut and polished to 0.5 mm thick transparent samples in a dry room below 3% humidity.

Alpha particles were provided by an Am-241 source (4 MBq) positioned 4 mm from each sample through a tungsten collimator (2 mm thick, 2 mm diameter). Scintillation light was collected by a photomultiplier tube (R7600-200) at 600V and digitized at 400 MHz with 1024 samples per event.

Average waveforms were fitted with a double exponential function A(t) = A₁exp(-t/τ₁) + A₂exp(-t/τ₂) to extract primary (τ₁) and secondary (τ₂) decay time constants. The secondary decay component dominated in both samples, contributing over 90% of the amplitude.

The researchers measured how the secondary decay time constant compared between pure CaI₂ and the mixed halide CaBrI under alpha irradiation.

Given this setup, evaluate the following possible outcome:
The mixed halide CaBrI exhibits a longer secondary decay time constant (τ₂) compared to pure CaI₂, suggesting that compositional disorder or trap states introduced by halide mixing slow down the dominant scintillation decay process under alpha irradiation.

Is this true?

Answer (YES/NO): YES